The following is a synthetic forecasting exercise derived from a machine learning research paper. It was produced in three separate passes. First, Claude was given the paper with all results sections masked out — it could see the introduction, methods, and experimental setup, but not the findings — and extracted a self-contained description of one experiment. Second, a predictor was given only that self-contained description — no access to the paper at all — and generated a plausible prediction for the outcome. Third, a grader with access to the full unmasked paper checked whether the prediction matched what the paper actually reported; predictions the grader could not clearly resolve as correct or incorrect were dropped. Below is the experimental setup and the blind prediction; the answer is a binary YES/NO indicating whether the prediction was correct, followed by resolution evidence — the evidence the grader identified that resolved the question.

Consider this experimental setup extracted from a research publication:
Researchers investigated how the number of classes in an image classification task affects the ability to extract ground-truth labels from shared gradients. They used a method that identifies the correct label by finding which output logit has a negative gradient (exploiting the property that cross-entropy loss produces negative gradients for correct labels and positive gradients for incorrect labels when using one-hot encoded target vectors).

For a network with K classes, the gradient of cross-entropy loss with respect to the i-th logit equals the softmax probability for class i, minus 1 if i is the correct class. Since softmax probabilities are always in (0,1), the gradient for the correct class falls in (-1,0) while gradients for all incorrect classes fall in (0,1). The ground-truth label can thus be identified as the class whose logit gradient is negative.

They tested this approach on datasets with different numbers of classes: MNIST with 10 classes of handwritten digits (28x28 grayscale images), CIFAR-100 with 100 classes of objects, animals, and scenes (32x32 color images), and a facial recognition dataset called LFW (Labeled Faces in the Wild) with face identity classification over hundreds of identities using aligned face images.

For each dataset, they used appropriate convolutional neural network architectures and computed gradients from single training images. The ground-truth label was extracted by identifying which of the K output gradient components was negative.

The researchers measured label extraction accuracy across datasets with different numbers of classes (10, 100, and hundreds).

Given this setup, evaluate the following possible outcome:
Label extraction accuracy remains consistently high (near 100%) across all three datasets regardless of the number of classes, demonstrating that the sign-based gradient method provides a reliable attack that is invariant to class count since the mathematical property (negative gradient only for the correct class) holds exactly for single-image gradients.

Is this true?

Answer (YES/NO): YES